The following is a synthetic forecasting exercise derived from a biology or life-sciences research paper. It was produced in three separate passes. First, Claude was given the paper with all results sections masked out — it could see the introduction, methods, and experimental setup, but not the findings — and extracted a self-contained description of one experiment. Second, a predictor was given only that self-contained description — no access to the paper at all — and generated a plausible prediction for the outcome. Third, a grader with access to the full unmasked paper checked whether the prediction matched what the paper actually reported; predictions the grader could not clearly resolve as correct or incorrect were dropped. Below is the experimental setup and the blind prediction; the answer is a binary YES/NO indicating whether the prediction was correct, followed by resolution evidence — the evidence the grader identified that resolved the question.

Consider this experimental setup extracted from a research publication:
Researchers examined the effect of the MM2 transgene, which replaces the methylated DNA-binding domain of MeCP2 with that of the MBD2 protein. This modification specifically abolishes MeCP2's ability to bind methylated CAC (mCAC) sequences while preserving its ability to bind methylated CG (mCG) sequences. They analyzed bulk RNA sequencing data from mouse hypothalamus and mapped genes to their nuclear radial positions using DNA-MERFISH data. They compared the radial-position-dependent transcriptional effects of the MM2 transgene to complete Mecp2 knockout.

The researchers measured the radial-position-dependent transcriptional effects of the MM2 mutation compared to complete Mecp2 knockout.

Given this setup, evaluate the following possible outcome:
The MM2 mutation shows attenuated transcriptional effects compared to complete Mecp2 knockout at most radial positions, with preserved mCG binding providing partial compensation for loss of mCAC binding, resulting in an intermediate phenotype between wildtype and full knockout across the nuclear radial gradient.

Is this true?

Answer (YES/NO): NO